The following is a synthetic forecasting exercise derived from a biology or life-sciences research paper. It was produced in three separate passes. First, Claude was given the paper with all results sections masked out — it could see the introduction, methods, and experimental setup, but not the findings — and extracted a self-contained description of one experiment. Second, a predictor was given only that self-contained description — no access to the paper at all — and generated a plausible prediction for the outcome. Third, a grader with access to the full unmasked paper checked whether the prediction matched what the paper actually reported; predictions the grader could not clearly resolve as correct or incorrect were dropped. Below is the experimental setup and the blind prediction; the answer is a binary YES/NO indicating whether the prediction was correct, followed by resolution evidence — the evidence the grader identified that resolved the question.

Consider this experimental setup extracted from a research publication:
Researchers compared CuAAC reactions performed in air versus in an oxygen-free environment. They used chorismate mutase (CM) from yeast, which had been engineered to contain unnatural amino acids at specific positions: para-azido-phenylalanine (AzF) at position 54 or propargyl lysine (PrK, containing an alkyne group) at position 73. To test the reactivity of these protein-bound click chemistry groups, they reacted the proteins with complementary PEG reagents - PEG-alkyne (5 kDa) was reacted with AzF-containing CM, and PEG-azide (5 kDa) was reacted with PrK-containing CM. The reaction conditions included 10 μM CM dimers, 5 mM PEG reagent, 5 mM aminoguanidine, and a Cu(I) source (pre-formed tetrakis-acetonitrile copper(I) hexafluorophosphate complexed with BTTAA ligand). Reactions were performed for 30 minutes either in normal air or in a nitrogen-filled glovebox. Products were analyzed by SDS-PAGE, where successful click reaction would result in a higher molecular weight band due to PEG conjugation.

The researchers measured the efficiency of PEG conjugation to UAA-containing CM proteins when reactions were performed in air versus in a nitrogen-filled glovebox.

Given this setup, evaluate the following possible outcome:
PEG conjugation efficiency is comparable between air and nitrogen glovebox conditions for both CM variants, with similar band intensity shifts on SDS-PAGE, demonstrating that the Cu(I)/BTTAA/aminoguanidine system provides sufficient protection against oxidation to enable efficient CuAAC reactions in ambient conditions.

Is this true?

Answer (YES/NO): NO